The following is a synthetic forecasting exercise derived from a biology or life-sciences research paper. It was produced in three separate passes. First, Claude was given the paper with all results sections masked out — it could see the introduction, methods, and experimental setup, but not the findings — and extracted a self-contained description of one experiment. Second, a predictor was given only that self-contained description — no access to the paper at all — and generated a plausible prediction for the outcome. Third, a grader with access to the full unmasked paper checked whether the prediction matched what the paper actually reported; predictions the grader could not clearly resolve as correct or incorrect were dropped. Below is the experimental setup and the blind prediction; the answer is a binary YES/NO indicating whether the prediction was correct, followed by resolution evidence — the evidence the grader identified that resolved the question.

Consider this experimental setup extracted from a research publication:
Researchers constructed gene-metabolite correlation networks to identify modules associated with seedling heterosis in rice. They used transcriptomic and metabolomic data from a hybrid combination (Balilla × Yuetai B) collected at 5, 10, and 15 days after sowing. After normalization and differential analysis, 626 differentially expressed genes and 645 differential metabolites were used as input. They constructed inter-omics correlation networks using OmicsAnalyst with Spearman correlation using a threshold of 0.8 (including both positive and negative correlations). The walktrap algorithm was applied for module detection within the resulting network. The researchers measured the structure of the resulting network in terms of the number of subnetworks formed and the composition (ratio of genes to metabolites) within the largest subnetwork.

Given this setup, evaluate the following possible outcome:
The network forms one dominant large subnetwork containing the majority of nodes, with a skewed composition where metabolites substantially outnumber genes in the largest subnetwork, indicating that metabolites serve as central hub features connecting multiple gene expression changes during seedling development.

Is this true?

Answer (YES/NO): NO